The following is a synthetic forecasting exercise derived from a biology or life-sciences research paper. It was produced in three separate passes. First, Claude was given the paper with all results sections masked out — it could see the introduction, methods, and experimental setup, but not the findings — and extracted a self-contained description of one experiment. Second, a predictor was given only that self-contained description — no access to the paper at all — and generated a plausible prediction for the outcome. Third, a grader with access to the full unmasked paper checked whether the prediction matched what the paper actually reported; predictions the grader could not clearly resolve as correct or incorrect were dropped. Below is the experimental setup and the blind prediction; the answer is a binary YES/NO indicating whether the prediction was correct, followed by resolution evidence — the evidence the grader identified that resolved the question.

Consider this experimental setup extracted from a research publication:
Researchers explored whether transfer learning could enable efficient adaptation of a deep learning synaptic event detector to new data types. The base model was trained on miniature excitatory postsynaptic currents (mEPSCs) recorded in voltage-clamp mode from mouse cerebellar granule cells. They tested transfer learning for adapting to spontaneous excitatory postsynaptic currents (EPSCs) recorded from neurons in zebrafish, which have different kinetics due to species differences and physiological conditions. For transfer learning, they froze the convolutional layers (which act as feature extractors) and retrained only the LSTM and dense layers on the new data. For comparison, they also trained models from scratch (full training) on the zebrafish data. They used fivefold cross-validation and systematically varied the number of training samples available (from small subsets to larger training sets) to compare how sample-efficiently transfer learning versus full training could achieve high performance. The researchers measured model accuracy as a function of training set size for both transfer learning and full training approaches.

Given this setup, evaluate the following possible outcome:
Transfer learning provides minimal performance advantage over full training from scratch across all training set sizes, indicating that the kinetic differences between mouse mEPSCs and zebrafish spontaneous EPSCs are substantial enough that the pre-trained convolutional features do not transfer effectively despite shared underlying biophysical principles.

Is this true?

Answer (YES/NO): NO